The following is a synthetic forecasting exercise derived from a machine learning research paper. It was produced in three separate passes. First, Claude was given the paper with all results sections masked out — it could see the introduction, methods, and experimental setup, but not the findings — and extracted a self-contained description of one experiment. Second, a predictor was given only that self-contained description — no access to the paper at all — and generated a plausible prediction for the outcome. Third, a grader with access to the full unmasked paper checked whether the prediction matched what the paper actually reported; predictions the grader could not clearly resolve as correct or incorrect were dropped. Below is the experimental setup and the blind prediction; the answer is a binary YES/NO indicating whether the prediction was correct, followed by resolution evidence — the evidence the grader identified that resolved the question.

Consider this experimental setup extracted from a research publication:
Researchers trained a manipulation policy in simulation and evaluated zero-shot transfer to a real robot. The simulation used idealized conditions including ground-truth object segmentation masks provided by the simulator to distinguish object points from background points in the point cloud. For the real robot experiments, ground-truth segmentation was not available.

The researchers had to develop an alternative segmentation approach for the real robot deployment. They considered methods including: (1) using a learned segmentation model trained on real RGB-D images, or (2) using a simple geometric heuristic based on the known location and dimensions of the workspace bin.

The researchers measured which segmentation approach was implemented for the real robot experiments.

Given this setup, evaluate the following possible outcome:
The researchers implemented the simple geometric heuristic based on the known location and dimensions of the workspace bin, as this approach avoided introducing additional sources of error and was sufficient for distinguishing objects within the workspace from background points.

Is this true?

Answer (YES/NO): YES